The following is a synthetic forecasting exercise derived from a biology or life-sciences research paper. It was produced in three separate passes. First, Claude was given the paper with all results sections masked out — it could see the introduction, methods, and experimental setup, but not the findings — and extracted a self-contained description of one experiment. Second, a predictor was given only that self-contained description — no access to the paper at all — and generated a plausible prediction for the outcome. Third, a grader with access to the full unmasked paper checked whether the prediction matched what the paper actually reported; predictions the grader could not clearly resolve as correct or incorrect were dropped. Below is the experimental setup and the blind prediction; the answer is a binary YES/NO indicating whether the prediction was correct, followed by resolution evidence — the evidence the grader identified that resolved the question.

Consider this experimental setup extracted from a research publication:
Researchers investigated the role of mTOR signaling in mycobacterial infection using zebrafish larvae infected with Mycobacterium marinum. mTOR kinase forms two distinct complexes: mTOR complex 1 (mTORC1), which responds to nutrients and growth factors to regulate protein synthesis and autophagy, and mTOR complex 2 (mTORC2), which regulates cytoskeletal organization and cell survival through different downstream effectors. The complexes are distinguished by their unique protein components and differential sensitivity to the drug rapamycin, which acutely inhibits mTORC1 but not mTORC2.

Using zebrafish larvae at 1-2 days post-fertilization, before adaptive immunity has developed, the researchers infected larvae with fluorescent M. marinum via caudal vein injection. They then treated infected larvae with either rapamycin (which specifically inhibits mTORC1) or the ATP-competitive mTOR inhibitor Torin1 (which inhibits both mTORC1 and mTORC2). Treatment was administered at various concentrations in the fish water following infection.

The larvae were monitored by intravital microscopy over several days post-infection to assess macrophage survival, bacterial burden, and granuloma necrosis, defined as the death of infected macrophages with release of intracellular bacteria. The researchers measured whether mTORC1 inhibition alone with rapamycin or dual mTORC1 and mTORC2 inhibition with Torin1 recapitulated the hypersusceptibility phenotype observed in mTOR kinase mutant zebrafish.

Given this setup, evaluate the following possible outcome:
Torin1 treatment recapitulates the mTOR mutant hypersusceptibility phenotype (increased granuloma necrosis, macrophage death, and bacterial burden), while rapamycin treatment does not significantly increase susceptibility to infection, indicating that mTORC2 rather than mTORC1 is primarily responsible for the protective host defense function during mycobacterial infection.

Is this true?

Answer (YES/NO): NO